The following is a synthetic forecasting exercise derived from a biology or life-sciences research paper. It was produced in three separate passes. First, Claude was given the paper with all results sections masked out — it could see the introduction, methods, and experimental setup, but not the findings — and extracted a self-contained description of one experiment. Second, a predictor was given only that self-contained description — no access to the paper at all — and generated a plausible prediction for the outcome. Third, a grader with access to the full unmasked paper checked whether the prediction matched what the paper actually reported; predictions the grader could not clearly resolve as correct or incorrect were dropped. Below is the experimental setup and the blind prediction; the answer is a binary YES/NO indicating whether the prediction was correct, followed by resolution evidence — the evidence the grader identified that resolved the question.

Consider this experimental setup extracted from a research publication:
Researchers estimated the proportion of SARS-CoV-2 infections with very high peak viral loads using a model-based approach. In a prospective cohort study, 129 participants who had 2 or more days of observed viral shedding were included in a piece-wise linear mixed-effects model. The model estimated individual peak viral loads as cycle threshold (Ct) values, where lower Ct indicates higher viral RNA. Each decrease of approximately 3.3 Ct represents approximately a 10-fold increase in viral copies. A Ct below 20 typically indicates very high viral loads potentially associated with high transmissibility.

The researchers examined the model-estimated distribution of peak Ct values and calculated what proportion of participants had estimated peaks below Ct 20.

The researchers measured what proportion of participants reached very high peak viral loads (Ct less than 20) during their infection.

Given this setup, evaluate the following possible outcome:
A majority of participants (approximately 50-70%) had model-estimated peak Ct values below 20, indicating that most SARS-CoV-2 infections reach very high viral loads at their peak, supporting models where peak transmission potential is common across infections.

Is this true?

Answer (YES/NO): NO